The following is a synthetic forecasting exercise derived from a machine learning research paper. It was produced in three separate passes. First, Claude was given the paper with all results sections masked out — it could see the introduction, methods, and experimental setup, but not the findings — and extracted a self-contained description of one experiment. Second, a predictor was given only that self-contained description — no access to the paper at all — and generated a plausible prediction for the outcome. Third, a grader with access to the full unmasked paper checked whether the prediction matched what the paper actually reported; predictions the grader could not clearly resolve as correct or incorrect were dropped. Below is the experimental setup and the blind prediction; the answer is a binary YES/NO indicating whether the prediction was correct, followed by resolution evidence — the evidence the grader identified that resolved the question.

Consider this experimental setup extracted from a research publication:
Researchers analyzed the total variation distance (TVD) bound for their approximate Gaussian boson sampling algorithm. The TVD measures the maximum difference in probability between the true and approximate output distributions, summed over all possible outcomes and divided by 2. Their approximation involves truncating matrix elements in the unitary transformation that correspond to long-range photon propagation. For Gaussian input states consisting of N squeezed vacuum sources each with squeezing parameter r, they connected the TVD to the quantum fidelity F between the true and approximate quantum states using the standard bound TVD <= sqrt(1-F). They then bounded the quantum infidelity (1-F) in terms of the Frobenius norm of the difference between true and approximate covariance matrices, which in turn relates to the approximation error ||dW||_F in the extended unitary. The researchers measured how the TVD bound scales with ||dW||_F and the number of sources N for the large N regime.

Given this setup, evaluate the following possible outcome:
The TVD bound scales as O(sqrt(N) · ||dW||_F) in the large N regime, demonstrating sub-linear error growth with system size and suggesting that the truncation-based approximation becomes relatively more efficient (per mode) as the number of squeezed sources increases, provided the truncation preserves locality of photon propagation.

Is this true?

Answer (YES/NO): NO